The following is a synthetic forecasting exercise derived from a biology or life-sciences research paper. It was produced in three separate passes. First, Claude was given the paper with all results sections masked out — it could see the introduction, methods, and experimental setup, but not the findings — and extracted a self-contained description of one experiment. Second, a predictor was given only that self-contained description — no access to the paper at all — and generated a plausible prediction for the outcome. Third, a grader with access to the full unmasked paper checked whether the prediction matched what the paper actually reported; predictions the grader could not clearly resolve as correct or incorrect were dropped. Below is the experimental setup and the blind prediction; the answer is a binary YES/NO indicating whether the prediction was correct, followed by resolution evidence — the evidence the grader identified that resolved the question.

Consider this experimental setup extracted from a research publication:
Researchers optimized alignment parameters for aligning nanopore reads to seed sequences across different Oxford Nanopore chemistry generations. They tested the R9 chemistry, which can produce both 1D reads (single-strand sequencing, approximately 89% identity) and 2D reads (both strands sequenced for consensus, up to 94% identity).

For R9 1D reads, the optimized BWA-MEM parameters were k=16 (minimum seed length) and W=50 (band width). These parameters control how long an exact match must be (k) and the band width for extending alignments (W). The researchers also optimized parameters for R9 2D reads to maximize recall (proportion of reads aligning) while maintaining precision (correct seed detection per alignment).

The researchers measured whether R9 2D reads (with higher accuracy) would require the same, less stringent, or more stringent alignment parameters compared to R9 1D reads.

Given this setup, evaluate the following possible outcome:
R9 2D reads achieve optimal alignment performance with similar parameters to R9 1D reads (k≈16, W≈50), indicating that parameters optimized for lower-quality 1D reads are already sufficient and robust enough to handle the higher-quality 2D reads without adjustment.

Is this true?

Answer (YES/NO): NO